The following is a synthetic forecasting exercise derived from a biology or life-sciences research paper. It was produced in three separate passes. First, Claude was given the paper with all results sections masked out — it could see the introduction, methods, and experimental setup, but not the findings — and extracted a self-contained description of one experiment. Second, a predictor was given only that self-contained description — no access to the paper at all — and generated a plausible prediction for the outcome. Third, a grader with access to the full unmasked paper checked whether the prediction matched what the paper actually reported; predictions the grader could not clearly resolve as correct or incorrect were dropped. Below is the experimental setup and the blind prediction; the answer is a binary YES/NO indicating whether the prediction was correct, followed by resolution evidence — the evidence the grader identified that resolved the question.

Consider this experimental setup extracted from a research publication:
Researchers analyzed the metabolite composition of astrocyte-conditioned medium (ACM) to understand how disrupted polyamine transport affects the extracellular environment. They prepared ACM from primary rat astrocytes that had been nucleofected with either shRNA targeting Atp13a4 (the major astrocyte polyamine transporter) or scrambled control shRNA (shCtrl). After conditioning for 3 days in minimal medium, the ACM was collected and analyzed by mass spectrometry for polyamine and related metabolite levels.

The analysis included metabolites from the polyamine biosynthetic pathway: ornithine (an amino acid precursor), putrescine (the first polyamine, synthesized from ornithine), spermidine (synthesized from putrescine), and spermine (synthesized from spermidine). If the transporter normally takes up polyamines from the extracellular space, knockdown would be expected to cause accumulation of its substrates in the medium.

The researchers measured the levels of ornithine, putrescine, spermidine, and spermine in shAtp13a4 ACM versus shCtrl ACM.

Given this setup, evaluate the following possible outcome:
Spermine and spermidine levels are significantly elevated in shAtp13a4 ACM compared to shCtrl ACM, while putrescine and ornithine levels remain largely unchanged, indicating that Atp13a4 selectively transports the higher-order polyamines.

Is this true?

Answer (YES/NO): NO